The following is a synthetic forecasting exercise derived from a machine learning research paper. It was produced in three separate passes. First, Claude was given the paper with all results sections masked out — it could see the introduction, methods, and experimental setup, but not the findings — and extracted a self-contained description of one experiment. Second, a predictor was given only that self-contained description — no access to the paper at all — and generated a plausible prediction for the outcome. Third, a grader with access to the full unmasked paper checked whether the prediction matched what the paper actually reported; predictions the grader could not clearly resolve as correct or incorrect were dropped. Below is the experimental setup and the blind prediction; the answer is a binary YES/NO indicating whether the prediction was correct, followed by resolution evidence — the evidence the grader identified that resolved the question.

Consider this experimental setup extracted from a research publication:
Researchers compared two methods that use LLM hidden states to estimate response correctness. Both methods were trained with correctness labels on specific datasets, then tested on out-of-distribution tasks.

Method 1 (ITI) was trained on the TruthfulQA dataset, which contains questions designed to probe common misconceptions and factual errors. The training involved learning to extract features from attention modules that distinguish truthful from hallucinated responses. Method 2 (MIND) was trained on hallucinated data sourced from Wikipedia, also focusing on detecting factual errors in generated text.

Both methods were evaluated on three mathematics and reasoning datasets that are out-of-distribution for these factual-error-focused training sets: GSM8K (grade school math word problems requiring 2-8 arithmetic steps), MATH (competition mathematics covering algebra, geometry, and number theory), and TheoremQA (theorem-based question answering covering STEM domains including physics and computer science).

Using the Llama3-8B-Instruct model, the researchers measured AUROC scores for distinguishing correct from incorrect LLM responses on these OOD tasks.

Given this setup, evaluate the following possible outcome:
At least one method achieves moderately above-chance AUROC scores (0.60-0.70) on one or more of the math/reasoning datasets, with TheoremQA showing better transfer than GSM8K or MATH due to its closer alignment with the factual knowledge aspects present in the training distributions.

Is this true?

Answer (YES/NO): NO